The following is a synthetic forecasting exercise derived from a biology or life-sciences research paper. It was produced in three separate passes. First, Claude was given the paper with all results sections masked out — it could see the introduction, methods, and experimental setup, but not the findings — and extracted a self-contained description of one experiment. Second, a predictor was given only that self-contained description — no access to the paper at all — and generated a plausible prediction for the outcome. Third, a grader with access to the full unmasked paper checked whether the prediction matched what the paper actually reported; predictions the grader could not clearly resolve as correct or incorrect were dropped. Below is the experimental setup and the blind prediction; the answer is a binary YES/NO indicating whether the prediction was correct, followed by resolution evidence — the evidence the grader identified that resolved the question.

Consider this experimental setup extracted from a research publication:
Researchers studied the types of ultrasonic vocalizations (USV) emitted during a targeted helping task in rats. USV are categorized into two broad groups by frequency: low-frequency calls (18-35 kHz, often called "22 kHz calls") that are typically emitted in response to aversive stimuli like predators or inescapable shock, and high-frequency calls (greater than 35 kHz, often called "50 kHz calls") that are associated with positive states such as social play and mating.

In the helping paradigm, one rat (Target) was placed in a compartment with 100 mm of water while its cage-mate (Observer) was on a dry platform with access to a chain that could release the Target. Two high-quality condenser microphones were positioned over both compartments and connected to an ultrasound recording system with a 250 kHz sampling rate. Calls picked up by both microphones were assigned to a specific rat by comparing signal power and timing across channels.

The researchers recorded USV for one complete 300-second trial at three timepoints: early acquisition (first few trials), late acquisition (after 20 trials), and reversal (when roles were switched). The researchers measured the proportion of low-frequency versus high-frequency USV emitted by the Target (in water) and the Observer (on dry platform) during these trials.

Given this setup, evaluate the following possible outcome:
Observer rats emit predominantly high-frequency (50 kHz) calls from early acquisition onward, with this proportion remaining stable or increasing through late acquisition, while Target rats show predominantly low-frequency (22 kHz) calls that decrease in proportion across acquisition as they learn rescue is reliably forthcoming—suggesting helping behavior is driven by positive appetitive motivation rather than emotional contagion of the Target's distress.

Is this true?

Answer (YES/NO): NO